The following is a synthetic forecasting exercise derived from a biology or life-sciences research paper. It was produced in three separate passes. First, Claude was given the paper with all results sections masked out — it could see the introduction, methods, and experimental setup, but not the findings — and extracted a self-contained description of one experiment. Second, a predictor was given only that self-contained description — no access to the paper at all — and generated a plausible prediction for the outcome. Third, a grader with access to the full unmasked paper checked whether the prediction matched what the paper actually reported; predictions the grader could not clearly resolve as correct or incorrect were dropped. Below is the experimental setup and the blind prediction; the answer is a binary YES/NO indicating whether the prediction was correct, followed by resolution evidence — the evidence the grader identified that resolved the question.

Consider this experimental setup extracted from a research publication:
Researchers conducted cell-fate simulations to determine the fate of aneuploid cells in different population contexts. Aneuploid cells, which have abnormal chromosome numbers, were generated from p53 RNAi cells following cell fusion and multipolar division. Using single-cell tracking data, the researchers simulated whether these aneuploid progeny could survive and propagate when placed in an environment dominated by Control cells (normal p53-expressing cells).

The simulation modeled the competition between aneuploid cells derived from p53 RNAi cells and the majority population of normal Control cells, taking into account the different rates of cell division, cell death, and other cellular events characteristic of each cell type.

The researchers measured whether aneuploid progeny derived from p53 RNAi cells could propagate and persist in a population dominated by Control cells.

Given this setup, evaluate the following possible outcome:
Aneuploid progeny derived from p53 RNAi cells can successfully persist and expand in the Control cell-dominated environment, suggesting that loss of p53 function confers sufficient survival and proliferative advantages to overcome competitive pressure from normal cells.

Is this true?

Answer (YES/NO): NO